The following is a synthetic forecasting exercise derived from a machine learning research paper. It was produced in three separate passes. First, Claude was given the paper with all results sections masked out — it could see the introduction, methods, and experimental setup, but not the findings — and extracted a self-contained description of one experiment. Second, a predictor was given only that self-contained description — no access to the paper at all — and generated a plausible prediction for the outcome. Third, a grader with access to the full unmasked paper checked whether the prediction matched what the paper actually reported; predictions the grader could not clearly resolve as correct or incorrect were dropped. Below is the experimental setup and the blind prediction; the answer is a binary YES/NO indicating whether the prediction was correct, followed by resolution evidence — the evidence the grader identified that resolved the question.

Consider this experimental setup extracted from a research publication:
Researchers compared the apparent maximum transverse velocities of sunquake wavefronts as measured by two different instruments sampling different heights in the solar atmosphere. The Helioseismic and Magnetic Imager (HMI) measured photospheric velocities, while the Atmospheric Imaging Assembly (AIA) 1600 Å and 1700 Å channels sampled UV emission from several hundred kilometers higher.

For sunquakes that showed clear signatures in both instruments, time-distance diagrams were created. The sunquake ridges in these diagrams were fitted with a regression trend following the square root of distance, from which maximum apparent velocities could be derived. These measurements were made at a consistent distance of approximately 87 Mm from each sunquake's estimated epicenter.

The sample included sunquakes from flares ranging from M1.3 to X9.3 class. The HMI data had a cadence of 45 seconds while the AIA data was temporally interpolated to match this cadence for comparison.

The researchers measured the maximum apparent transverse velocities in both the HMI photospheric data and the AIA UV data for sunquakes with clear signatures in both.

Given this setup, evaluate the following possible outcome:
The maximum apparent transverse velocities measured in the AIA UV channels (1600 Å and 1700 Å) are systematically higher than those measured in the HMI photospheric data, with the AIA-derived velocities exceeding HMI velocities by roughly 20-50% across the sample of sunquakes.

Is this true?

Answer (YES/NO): NO